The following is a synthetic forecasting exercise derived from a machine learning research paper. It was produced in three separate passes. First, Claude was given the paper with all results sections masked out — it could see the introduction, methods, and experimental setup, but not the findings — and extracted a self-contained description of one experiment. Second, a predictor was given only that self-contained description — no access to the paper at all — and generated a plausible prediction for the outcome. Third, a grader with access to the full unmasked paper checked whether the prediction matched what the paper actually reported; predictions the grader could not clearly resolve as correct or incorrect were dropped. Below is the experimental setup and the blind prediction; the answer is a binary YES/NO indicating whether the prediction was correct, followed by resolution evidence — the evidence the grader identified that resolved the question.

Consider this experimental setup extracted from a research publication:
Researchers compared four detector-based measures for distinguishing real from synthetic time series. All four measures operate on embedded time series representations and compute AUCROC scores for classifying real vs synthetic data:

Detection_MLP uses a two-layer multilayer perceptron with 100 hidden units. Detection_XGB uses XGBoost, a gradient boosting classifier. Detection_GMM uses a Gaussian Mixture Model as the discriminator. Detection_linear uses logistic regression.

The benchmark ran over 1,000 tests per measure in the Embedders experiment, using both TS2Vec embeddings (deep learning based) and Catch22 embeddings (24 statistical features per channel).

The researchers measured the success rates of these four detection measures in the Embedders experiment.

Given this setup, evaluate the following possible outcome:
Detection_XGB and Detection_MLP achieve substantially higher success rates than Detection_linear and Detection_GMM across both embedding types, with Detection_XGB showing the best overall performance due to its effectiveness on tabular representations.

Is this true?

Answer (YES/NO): NO